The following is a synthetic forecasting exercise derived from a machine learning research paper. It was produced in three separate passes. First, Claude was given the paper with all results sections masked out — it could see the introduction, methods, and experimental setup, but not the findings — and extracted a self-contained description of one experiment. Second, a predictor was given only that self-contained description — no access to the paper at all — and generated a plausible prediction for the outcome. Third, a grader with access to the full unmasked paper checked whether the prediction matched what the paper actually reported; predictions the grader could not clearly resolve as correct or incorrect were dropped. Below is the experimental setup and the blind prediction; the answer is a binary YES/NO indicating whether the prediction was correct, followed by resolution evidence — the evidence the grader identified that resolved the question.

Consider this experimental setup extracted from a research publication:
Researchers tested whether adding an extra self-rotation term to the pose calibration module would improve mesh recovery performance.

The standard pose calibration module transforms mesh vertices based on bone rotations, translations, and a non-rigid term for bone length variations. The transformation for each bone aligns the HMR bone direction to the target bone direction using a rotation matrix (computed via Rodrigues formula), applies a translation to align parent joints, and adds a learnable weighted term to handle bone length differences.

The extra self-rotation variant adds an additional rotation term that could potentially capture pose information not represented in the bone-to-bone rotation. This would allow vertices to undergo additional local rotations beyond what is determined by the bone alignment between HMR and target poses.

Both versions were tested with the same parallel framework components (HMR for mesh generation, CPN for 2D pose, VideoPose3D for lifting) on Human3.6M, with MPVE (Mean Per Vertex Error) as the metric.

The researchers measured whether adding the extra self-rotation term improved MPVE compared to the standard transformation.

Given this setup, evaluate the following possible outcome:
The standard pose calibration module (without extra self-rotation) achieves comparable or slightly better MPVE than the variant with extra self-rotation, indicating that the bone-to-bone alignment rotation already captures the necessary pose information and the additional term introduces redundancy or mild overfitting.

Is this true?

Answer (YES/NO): NO